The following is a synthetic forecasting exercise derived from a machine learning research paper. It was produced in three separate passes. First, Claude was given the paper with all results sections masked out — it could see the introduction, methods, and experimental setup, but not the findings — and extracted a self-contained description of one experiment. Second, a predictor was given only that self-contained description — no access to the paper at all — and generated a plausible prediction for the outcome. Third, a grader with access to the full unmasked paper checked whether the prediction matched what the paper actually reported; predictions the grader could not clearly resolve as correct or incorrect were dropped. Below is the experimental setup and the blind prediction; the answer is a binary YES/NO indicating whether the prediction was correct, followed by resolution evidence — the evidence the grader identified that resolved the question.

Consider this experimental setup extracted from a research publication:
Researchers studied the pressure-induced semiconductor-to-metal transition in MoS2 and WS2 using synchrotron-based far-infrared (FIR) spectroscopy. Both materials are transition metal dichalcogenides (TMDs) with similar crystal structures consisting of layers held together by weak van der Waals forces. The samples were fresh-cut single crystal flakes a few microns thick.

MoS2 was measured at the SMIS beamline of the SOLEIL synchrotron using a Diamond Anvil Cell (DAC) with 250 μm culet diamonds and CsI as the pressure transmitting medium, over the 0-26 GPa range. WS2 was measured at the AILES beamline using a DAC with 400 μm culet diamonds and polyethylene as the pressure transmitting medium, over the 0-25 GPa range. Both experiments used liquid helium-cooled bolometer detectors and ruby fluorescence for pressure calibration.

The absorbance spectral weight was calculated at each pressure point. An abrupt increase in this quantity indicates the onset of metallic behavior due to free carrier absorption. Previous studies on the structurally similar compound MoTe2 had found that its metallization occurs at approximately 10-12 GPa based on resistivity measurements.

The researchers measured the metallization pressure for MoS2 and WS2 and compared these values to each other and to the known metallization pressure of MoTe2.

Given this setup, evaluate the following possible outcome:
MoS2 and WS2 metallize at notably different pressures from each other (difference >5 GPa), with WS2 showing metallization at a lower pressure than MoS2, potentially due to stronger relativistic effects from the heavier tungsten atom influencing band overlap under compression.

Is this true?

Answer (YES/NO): NO